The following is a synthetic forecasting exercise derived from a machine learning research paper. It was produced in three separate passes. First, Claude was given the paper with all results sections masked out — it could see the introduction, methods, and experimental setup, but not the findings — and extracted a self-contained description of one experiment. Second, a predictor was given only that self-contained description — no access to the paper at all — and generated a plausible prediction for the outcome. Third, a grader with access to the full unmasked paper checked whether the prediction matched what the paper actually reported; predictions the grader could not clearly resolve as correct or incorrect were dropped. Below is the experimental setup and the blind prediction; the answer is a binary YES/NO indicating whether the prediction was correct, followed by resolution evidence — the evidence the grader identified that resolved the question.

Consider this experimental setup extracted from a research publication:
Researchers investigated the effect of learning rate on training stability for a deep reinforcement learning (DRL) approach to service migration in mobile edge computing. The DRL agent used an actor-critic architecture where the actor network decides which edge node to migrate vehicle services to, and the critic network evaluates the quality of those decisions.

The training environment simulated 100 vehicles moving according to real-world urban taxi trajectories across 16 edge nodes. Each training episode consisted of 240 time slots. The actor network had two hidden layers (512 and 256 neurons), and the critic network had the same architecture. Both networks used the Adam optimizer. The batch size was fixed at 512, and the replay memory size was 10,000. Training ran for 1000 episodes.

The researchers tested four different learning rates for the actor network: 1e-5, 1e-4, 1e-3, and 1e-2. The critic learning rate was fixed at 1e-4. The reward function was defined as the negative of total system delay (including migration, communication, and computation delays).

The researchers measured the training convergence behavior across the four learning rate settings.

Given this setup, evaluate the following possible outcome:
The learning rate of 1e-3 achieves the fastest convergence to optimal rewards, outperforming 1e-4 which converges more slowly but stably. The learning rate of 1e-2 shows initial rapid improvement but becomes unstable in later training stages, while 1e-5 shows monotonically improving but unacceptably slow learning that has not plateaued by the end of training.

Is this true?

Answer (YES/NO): NO